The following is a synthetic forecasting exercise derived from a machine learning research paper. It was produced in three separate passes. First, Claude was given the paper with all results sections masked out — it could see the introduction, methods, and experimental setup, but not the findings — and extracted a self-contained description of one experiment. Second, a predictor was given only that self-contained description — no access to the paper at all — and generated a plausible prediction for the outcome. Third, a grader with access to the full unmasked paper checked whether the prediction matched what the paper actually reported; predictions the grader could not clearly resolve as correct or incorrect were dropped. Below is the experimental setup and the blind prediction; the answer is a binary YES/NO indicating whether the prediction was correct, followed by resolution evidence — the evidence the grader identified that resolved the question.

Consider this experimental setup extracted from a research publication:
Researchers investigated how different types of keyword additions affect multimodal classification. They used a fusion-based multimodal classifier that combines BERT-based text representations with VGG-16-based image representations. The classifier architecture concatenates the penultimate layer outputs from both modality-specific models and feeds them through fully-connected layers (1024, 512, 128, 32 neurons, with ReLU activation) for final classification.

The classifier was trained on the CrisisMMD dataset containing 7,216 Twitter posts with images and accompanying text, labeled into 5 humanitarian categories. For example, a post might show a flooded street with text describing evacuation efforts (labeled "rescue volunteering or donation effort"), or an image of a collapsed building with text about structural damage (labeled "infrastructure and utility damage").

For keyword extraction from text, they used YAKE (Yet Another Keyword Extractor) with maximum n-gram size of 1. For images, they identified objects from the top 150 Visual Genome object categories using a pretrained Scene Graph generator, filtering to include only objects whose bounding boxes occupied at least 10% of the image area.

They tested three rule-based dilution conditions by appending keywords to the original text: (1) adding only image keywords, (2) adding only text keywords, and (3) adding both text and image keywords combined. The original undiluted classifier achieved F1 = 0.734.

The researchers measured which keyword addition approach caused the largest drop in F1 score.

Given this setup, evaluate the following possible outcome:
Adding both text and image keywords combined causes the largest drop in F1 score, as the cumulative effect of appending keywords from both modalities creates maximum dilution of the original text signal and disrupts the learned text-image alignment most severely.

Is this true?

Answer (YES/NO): YES